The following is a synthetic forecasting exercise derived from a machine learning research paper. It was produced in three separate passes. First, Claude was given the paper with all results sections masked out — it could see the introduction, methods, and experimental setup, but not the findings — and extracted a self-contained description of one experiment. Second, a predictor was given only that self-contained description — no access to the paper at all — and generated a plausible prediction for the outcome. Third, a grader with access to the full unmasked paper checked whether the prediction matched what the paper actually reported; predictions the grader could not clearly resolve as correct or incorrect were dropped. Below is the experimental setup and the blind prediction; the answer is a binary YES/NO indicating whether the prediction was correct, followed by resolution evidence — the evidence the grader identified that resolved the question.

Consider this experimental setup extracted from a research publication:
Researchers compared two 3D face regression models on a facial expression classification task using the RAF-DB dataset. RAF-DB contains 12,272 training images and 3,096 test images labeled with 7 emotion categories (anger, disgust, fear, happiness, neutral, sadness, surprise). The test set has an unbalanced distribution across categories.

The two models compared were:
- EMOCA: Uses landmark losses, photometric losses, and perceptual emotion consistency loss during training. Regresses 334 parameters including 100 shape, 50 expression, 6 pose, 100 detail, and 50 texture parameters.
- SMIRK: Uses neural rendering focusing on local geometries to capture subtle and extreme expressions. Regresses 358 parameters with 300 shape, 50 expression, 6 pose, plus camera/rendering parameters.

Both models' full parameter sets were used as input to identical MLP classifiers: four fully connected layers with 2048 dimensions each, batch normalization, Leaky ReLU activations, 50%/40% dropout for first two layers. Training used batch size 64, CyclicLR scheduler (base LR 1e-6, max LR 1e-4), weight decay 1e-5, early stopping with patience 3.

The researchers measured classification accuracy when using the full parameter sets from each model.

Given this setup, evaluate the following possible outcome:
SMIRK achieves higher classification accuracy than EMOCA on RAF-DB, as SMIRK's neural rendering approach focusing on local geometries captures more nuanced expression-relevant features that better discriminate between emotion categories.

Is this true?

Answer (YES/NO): NO